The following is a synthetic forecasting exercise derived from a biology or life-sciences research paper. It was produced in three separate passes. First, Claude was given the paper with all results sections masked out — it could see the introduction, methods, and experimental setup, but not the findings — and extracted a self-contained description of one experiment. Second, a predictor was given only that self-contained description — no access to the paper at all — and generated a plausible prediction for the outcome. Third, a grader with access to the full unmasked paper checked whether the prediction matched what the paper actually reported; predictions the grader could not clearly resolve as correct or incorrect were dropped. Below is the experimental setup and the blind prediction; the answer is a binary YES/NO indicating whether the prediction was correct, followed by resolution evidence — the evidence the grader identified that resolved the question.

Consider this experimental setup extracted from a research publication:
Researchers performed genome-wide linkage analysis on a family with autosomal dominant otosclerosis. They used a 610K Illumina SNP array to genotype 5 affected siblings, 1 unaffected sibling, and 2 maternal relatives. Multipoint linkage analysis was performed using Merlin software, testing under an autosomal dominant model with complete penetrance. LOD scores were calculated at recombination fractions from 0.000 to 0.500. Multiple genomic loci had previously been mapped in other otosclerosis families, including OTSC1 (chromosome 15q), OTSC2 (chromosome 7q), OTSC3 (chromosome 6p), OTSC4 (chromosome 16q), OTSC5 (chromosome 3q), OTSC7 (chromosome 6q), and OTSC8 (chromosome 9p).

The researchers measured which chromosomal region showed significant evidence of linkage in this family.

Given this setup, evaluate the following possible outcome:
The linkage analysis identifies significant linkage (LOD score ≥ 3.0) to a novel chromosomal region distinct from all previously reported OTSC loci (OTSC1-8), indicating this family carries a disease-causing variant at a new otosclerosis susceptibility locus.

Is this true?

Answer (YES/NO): NO